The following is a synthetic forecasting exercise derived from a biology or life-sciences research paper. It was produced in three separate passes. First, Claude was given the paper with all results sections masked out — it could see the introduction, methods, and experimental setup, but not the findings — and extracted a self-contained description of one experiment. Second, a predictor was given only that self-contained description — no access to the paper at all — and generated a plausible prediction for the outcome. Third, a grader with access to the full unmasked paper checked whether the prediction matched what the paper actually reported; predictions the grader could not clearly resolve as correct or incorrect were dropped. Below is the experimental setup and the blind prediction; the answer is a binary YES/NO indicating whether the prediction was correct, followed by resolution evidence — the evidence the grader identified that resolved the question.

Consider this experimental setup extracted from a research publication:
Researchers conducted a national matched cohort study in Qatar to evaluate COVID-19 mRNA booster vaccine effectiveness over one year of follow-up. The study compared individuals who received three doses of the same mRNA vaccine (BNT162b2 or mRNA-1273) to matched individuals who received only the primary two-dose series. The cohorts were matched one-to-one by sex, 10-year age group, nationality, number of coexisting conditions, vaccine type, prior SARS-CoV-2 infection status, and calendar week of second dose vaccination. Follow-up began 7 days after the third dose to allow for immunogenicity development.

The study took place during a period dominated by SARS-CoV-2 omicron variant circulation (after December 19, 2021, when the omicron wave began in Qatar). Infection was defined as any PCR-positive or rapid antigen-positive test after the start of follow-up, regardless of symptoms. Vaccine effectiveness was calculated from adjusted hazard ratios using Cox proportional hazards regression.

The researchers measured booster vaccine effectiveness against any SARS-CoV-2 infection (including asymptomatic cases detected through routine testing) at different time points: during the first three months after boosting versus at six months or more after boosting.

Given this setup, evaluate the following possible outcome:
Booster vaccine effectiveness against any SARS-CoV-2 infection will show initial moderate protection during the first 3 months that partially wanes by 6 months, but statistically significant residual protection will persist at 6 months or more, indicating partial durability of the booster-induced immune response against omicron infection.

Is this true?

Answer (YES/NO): NO